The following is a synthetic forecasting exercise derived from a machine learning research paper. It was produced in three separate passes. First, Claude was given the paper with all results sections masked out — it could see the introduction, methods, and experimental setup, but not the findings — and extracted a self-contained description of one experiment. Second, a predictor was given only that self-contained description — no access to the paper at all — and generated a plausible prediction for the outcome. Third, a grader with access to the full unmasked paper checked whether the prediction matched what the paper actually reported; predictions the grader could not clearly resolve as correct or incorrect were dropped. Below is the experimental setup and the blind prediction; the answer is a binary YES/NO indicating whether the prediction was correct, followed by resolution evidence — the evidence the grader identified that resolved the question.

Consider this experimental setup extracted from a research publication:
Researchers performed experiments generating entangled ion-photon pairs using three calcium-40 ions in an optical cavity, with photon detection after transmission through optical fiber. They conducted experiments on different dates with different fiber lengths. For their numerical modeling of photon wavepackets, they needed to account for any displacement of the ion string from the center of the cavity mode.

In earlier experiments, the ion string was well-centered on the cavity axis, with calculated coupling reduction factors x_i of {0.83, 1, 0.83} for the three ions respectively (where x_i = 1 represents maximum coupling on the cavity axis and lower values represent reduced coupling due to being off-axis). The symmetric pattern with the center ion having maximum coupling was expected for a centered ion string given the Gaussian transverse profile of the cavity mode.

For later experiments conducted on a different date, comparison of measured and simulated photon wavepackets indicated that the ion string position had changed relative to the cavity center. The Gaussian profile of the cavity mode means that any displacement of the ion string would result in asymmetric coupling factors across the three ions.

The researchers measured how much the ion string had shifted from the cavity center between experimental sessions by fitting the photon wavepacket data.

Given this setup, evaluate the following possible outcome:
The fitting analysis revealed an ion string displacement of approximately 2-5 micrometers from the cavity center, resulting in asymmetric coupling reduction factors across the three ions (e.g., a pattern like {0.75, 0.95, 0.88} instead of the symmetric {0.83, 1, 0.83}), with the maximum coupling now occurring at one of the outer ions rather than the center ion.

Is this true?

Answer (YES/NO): NO